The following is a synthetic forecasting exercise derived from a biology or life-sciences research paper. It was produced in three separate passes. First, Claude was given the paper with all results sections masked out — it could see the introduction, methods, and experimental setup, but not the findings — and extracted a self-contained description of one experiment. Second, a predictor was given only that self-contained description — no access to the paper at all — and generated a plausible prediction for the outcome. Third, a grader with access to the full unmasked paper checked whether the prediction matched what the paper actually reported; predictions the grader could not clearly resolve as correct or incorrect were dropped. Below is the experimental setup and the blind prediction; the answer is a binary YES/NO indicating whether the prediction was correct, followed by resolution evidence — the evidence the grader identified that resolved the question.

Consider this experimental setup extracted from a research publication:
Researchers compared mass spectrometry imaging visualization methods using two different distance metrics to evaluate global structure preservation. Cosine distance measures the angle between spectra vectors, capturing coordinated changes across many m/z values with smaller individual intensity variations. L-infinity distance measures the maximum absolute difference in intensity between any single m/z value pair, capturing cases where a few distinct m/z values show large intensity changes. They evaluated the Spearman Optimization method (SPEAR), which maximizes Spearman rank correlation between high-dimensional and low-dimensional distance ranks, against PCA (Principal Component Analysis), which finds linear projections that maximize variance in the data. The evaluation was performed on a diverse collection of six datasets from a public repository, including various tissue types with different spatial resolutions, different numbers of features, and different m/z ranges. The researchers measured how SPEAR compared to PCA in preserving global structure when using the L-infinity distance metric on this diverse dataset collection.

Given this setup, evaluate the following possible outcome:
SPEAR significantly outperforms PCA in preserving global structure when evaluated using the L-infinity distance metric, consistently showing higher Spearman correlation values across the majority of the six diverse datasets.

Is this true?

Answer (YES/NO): NO